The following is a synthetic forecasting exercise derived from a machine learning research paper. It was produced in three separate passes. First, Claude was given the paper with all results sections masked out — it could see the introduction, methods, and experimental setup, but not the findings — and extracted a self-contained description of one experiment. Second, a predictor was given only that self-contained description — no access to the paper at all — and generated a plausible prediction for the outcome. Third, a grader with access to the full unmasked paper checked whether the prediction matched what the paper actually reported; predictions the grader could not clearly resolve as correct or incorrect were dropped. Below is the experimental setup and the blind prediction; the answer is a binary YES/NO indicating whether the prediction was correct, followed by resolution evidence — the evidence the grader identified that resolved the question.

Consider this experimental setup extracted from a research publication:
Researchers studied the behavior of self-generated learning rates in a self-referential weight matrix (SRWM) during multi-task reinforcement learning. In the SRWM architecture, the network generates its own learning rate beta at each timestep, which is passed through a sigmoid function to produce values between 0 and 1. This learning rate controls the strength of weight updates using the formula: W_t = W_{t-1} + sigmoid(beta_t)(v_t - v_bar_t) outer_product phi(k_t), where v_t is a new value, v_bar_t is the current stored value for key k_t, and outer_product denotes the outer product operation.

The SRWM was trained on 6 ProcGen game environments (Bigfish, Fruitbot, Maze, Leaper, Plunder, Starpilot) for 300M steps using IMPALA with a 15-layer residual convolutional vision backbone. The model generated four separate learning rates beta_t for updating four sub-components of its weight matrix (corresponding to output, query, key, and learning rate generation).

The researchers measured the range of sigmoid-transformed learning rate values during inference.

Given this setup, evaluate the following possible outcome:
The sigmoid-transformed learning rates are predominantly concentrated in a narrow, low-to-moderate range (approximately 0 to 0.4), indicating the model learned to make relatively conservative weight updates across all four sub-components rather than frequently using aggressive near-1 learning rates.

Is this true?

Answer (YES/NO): NO